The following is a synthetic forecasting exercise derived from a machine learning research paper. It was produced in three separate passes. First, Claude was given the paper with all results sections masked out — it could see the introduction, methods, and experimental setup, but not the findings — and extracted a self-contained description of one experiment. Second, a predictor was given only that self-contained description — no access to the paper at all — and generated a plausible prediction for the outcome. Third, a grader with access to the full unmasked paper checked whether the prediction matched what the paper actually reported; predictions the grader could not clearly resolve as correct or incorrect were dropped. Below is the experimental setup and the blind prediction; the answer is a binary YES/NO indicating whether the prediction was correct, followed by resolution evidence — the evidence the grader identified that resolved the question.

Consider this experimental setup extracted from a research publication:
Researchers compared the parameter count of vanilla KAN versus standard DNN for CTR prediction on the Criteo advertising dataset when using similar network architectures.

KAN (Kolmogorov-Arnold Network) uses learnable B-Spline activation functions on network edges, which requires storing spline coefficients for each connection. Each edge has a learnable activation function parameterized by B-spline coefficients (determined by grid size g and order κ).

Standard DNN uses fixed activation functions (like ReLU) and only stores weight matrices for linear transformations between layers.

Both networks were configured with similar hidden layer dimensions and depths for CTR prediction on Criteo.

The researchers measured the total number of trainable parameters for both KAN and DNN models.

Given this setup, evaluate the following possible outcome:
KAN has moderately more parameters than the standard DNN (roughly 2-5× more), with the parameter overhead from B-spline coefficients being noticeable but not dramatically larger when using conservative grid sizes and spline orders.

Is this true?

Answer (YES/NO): YES